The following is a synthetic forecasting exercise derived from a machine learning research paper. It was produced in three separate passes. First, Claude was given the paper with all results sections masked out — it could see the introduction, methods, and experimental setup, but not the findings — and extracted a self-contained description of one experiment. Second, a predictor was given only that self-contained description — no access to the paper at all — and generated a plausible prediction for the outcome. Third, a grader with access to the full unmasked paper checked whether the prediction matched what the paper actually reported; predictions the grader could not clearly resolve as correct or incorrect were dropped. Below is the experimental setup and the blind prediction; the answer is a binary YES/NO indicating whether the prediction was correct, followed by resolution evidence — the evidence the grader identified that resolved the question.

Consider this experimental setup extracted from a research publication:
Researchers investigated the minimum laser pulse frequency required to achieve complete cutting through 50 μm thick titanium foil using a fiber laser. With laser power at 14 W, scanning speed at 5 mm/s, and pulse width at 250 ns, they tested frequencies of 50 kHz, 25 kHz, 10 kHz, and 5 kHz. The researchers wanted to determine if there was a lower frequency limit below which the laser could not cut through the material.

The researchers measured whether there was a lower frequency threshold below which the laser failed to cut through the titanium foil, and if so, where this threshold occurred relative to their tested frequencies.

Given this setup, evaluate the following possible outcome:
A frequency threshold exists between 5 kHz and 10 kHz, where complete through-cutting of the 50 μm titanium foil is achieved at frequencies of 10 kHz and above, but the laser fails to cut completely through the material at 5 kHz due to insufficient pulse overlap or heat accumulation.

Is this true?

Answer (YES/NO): NO